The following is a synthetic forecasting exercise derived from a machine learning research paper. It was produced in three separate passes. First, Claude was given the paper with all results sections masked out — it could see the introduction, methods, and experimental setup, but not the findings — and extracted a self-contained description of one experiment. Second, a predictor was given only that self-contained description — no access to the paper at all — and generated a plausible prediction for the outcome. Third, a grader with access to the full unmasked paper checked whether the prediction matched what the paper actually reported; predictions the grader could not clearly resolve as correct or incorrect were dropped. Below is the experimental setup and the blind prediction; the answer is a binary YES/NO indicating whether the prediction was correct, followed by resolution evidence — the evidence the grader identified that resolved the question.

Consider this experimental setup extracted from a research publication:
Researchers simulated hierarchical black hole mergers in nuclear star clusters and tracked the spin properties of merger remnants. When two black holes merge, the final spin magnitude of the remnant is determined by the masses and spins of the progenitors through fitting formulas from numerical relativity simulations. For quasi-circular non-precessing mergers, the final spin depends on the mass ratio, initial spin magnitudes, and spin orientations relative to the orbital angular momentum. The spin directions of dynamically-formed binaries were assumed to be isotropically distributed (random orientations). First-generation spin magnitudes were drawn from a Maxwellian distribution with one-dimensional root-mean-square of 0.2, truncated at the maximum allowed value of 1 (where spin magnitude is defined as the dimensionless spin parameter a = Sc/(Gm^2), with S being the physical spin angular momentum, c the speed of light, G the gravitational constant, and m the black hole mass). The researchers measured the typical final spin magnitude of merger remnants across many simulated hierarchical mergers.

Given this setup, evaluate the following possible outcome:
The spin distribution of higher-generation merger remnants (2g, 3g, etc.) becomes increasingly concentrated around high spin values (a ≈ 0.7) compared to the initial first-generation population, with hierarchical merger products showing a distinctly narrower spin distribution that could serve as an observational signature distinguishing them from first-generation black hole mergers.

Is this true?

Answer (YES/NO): YES